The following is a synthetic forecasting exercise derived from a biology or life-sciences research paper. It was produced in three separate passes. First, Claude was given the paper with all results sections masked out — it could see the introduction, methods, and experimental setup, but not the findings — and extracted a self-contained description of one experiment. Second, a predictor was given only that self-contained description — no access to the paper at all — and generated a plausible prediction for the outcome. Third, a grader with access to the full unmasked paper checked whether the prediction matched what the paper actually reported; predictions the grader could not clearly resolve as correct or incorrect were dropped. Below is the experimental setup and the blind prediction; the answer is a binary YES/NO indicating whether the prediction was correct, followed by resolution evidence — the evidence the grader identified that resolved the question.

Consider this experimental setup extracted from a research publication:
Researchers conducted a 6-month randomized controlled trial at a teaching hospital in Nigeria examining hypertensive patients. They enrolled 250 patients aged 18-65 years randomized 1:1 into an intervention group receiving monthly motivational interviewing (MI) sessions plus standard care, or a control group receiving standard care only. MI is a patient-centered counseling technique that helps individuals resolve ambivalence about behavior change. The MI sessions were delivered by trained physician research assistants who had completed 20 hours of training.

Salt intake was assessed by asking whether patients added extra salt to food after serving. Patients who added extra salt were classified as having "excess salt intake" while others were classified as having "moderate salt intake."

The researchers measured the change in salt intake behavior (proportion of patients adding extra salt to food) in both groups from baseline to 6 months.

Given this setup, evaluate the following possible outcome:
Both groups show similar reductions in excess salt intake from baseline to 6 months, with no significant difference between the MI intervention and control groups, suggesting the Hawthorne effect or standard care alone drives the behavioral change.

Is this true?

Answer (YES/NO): NO